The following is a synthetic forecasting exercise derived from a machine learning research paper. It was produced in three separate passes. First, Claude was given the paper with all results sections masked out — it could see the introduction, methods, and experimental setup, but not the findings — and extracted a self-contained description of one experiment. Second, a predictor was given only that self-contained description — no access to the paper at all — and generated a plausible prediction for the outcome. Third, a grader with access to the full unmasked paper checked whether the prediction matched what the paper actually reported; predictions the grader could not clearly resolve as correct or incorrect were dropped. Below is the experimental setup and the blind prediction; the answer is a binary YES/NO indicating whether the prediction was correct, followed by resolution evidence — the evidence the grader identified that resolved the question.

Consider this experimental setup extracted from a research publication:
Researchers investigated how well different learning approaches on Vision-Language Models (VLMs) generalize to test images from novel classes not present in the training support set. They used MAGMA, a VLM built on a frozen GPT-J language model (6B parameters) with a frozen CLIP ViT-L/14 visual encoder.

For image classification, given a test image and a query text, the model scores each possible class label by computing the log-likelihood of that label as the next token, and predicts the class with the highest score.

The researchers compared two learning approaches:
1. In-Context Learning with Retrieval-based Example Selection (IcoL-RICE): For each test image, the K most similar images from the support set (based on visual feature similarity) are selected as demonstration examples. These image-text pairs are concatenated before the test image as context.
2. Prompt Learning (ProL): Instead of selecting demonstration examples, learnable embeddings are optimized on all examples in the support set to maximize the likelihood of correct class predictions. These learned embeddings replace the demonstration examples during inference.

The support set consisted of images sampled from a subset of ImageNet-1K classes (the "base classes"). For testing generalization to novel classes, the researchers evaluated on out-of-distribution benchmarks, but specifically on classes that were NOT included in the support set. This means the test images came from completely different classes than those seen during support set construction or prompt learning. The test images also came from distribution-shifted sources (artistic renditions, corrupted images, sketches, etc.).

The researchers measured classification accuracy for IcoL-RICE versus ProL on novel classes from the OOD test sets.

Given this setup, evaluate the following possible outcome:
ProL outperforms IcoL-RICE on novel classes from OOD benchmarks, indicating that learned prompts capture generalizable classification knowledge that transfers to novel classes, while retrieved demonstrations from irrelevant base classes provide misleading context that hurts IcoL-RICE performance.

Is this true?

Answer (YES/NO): NO